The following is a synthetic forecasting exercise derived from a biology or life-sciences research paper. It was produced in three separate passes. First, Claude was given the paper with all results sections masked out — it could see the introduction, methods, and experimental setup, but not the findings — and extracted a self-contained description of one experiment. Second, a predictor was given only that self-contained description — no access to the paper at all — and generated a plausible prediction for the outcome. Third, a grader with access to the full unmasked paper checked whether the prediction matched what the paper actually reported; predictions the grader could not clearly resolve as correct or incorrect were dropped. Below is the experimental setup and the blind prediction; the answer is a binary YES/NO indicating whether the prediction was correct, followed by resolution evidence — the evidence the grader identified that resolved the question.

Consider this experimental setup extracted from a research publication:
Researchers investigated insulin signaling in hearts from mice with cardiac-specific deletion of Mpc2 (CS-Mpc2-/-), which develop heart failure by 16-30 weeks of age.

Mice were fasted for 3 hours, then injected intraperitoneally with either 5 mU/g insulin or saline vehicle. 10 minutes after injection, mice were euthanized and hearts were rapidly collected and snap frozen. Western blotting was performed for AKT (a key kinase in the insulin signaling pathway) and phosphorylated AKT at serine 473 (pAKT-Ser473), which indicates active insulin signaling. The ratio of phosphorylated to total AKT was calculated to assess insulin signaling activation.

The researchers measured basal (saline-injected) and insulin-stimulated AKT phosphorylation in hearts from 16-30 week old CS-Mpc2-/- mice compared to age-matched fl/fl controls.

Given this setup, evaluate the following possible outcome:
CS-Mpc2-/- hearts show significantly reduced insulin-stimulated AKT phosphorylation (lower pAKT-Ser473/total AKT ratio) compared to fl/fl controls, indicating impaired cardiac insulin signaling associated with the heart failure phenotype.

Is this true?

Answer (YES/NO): NO